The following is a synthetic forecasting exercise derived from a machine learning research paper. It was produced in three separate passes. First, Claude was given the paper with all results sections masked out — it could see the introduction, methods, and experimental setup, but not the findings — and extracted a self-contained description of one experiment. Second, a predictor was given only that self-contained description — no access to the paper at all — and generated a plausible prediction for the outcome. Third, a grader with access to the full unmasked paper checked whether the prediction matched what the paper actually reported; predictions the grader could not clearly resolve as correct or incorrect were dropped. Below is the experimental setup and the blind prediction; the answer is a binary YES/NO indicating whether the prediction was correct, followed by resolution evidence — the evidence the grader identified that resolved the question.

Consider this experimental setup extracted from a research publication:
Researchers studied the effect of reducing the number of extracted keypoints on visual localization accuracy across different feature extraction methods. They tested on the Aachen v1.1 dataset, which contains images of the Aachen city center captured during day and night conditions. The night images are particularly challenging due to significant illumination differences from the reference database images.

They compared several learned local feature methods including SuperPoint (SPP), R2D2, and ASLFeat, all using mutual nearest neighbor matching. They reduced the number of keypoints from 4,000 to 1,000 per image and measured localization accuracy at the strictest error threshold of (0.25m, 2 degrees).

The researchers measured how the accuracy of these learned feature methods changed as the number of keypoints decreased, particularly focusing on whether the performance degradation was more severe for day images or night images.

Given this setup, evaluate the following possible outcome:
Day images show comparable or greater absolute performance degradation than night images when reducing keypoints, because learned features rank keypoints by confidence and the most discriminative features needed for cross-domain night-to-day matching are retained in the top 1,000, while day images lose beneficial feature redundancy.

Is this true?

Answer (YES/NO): NO